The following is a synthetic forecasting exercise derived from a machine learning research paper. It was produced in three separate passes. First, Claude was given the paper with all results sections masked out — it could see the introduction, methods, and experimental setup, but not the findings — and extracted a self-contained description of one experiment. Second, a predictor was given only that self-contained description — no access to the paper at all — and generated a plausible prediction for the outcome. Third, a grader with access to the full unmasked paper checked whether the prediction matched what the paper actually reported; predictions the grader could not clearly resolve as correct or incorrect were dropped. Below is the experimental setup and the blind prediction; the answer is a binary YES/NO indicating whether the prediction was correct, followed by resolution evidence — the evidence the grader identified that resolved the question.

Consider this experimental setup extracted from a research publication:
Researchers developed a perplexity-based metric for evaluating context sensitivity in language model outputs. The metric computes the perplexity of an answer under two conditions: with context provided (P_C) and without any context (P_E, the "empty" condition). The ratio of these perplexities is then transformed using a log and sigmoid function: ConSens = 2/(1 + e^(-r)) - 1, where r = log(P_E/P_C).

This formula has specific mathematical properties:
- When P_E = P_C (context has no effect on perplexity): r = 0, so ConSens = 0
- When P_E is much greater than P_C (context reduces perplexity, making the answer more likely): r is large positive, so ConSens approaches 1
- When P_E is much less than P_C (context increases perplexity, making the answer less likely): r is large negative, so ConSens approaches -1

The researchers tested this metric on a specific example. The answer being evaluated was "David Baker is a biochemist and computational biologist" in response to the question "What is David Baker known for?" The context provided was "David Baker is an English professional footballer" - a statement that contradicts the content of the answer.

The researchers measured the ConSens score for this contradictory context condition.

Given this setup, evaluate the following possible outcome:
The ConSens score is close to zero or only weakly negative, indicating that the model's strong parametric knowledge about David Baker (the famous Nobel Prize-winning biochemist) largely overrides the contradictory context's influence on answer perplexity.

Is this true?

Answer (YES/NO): NO